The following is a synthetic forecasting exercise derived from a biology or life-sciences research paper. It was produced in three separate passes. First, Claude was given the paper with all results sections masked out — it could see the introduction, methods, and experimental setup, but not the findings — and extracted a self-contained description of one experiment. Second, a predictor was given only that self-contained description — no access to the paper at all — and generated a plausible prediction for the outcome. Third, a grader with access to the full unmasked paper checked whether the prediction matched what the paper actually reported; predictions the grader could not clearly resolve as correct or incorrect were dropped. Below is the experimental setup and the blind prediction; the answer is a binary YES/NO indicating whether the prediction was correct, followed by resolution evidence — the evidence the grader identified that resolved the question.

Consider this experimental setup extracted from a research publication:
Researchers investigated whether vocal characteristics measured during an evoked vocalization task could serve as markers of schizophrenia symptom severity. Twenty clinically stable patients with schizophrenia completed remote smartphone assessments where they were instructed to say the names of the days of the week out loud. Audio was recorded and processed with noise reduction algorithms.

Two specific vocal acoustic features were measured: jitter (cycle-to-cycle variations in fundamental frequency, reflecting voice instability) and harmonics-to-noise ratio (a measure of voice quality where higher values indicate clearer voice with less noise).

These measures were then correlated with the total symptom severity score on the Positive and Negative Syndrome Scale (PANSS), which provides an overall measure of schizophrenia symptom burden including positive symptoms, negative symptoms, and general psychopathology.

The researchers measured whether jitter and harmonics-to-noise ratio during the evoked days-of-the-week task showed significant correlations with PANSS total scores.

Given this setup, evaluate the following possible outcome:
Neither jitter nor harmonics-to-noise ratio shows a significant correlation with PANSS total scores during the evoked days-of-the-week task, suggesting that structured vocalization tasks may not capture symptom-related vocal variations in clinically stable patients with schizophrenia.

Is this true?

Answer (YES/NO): NO